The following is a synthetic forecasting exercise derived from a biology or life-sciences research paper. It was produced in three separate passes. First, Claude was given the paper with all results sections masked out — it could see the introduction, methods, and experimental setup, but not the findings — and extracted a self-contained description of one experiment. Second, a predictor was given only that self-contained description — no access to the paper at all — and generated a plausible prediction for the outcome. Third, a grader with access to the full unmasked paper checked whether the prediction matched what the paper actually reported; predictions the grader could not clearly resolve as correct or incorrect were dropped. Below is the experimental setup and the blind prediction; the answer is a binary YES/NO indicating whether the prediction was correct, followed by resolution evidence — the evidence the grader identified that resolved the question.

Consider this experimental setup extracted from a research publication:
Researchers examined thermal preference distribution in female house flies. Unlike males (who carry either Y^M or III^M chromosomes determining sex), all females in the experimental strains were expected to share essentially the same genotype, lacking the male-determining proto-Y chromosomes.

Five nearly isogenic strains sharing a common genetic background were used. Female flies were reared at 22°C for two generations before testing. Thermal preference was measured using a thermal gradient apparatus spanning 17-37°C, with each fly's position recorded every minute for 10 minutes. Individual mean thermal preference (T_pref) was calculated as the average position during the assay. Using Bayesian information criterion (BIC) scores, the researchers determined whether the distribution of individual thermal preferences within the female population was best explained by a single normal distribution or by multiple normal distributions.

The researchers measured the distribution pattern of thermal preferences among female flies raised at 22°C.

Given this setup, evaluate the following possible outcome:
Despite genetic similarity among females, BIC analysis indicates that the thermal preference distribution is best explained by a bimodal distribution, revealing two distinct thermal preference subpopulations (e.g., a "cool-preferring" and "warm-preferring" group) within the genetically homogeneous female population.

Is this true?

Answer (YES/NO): YES